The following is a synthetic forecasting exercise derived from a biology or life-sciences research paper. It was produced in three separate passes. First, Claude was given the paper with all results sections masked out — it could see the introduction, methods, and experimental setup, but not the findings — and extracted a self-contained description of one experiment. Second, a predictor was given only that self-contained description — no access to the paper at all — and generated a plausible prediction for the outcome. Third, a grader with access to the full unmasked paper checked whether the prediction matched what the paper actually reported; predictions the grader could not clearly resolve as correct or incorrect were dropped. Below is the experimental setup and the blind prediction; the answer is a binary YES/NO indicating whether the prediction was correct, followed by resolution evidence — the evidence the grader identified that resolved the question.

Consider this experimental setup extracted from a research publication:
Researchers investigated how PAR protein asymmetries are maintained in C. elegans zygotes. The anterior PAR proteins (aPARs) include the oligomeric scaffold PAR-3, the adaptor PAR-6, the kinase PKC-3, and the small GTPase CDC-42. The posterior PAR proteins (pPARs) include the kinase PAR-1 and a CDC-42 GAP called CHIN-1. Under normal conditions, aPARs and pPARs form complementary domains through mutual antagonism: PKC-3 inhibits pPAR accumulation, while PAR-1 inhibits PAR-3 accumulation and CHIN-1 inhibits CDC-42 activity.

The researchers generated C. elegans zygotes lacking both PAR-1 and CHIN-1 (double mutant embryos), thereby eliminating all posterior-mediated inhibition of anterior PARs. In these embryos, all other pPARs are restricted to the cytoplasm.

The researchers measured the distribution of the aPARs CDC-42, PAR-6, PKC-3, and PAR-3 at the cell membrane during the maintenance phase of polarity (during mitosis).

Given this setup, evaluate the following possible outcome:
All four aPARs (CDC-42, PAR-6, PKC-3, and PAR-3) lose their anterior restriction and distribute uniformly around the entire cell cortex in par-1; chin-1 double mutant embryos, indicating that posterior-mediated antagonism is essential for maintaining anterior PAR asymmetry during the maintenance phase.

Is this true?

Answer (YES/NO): NO